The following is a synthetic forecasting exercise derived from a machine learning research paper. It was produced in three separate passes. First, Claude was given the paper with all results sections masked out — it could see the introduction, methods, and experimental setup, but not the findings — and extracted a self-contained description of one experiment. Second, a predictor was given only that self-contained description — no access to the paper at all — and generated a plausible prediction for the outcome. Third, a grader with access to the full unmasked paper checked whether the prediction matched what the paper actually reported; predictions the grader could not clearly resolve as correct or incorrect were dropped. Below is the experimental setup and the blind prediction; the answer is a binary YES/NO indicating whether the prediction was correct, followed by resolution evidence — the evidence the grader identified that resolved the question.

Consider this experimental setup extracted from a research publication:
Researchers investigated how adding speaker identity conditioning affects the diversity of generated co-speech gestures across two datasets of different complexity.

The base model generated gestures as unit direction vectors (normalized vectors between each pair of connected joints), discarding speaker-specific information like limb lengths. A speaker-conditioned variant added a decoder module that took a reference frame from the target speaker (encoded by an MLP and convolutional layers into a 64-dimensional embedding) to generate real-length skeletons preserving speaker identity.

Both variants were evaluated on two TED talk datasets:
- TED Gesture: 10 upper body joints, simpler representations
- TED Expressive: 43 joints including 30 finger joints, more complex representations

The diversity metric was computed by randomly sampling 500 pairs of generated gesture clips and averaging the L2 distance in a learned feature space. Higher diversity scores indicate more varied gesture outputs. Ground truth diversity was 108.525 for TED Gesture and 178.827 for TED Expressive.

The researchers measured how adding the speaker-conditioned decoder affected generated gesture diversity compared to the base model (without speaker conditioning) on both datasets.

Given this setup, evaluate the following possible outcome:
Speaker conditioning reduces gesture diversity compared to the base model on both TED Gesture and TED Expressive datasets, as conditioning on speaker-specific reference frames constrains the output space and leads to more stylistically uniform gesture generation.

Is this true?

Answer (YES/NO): NO